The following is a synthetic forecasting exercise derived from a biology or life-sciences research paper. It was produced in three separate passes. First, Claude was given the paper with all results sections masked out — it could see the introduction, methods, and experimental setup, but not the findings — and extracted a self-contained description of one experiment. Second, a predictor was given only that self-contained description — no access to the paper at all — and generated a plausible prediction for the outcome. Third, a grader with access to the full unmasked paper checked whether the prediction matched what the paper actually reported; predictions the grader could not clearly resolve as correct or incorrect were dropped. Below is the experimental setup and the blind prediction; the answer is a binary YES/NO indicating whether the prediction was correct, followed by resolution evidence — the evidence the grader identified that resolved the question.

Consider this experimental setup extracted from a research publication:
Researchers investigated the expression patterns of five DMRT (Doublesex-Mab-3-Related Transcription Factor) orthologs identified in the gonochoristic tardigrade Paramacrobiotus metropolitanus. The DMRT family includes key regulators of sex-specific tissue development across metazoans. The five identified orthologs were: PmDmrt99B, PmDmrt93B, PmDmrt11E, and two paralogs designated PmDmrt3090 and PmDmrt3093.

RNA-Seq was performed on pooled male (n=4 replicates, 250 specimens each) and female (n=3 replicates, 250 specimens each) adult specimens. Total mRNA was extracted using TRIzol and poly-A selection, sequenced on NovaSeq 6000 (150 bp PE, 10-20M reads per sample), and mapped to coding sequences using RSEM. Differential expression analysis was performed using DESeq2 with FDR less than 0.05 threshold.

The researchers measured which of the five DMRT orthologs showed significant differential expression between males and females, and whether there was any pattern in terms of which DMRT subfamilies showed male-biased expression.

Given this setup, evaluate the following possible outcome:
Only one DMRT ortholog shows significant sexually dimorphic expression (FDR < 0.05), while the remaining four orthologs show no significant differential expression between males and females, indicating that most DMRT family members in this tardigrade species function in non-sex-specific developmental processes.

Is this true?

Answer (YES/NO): NO